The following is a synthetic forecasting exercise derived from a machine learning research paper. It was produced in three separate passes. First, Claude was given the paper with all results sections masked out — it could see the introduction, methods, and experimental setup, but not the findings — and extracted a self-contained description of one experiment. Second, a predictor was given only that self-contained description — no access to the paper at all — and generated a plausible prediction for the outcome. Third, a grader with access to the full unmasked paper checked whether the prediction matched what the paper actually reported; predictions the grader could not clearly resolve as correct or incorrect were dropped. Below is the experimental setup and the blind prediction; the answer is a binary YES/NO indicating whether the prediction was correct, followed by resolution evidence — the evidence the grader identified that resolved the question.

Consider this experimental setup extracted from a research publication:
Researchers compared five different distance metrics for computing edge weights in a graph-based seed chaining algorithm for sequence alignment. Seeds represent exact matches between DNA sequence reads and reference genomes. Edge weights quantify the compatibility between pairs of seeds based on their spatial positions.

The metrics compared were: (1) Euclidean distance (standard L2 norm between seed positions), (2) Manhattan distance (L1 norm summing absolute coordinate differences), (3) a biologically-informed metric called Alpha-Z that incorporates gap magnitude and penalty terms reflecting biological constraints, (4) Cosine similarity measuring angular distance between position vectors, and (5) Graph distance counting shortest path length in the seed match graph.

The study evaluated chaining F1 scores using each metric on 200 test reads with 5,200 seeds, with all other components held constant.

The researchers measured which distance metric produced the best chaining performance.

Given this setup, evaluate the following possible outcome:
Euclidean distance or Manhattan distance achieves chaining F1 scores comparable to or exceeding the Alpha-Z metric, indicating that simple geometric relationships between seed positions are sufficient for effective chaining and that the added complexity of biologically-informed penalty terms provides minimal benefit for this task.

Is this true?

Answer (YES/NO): NO